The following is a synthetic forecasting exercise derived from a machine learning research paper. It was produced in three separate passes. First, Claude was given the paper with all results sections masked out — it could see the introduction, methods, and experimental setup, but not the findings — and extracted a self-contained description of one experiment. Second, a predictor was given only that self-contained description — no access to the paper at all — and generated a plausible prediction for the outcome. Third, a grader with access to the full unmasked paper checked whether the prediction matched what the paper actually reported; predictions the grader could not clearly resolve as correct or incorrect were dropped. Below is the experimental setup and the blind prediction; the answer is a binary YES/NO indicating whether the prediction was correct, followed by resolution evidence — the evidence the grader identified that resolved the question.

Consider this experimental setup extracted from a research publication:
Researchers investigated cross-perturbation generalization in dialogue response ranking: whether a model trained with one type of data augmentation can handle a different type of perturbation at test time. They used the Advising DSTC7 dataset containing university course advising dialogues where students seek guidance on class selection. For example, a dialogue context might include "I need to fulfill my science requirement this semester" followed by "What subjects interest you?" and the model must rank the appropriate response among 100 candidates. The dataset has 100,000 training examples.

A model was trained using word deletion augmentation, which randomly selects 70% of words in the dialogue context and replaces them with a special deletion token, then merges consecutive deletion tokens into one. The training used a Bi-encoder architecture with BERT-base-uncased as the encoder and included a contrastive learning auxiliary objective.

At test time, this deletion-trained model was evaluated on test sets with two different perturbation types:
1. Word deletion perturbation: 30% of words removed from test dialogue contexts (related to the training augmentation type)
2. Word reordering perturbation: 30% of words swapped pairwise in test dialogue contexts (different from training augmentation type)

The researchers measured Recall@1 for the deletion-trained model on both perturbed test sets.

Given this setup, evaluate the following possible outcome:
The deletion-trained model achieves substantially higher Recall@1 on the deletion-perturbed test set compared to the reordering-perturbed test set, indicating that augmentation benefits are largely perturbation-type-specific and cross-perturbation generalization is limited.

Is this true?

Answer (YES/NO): YES